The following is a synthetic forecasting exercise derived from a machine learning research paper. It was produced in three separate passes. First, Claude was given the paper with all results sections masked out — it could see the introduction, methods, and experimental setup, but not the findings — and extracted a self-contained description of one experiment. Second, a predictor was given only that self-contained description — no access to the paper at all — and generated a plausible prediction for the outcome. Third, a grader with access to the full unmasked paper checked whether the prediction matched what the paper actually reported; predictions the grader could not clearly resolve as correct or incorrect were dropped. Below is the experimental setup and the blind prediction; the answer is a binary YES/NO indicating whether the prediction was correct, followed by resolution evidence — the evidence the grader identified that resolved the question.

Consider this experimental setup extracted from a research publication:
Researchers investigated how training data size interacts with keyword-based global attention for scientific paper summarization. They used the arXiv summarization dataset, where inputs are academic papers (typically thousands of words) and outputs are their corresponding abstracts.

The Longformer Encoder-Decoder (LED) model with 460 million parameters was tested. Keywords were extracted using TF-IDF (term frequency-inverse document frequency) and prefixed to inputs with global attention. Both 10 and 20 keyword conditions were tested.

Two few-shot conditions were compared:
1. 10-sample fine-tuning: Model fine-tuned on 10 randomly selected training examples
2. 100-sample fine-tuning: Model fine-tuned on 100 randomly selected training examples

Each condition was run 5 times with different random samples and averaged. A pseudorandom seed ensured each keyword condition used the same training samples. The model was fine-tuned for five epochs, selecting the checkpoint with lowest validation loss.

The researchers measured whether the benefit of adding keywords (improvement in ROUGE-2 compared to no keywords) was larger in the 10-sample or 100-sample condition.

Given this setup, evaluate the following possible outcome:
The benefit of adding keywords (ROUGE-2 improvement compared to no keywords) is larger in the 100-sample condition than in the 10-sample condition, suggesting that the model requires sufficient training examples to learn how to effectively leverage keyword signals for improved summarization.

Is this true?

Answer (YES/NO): NO